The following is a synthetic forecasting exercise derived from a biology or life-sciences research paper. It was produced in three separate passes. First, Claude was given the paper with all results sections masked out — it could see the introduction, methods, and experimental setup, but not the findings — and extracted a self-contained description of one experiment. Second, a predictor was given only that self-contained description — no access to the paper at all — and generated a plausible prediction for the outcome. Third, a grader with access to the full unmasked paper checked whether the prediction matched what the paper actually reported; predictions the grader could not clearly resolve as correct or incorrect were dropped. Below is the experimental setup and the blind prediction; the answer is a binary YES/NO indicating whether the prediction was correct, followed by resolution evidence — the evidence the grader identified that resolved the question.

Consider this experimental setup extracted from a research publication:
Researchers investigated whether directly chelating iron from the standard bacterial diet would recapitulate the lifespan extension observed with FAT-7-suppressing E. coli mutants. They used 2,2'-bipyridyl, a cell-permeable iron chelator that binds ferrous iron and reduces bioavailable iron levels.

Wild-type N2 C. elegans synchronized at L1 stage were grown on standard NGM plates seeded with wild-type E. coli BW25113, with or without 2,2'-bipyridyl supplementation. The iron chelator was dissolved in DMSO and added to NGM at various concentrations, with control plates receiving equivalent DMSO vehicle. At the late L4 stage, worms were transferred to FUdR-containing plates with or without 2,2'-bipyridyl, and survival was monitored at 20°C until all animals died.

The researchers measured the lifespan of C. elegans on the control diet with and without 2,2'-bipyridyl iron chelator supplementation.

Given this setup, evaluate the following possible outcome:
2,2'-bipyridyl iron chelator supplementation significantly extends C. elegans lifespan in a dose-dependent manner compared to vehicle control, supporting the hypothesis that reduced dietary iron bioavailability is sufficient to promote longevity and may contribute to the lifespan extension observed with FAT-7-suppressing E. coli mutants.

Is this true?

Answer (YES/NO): NO